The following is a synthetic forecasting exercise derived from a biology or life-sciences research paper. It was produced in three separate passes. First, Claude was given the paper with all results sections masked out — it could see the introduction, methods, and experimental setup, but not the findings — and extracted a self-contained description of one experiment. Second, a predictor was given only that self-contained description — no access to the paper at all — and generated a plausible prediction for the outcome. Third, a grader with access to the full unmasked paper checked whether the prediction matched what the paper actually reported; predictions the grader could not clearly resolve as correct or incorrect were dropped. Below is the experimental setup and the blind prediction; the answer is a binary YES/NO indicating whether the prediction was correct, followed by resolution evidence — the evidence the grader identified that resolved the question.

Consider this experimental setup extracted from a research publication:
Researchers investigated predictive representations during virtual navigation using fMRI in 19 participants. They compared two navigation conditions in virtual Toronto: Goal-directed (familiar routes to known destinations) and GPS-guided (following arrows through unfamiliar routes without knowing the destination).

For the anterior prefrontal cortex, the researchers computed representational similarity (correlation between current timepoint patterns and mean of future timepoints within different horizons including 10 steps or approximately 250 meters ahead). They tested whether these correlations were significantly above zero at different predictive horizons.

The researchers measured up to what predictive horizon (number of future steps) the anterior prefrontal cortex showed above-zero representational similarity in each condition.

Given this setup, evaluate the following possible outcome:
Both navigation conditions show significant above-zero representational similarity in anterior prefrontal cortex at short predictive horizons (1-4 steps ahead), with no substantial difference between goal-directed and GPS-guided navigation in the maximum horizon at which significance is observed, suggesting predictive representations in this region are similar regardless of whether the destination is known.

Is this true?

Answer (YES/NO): NO